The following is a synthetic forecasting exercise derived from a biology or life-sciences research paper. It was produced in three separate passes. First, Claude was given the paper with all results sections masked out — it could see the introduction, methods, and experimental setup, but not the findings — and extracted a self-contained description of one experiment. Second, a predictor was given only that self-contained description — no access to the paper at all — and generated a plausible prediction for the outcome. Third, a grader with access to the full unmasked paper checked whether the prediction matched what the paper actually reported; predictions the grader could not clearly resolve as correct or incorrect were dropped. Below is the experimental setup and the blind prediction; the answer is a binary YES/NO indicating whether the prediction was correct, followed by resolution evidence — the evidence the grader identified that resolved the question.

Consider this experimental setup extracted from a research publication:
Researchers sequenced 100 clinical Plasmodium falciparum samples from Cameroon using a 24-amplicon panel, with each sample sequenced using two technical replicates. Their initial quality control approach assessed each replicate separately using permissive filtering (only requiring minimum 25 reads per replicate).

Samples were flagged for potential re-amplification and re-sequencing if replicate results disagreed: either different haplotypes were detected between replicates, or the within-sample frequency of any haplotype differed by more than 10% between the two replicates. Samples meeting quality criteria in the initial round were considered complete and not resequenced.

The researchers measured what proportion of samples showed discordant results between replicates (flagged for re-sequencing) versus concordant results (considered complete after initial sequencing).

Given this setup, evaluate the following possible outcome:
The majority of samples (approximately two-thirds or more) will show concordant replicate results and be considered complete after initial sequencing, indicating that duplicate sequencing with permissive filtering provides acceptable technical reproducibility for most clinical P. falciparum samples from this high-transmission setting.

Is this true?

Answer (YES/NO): NO